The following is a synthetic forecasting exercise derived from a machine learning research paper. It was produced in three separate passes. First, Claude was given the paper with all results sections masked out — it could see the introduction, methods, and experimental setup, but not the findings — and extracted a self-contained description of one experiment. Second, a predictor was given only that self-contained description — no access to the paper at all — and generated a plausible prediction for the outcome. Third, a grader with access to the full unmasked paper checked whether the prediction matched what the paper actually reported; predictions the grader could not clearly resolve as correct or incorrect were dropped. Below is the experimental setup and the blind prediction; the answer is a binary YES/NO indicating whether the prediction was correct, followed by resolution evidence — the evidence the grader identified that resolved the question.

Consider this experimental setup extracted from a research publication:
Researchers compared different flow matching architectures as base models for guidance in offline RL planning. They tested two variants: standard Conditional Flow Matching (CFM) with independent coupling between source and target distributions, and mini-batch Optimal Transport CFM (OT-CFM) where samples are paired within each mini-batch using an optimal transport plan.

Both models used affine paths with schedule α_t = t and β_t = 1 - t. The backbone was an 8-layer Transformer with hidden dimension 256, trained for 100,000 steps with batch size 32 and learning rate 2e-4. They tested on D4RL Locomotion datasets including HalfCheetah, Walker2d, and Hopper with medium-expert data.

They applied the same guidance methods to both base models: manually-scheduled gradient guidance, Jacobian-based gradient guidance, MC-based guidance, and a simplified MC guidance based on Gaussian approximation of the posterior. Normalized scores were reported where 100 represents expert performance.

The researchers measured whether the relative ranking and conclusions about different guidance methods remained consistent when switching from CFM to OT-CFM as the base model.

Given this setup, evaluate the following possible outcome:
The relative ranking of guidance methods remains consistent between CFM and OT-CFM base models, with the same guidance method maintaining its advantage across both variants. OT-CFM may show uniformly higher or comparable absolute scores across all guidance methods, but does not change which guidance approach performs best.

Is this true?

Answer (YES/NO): YES